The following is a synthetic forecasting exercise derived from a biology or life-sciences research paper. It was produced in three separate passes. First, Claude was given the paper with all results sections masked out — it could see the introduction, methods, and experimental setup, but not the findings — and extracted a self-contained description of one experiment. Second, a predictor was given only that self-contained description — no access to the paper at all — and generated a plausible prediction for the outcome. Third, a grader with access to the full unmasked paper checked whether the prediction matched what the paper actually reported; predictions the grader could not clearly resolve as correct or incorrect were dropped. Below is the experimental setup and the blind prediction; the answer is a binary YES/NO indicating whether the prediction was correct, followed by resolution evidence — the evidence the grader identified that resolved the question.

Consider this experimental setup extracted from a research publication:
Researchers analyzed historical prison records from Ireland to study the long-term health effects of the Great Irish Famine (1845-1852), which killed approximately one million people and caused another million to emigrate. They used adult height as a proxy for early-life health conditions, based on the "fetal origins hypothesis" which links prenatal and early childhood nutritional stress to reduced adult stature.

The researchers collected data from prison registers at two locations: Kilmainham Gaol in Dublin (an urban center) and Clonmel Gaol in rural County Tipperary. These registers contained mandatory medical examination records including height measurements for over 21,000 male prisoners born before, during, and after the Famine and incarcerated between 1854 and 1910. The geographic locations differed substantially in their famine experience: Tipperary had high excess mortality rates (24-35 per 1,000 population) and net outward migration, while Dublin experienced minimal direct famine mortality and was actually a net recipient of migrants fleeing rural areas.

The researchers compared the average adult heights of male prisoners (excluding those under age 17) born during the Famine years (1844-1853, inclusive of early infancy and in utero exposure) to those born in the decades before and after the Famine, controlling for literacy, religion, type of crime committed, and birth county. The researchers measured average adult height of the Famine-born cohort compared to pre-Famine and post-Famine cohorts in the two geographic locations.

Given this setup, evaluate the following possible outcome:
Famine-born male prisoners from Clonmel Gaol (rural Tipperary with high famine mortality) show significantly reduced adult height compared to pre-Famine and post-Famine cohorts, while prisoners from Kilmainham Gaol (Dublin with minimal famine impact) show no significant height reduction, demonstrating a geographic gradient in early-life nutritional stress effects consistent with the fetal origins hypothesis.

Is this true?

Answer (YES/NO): NO